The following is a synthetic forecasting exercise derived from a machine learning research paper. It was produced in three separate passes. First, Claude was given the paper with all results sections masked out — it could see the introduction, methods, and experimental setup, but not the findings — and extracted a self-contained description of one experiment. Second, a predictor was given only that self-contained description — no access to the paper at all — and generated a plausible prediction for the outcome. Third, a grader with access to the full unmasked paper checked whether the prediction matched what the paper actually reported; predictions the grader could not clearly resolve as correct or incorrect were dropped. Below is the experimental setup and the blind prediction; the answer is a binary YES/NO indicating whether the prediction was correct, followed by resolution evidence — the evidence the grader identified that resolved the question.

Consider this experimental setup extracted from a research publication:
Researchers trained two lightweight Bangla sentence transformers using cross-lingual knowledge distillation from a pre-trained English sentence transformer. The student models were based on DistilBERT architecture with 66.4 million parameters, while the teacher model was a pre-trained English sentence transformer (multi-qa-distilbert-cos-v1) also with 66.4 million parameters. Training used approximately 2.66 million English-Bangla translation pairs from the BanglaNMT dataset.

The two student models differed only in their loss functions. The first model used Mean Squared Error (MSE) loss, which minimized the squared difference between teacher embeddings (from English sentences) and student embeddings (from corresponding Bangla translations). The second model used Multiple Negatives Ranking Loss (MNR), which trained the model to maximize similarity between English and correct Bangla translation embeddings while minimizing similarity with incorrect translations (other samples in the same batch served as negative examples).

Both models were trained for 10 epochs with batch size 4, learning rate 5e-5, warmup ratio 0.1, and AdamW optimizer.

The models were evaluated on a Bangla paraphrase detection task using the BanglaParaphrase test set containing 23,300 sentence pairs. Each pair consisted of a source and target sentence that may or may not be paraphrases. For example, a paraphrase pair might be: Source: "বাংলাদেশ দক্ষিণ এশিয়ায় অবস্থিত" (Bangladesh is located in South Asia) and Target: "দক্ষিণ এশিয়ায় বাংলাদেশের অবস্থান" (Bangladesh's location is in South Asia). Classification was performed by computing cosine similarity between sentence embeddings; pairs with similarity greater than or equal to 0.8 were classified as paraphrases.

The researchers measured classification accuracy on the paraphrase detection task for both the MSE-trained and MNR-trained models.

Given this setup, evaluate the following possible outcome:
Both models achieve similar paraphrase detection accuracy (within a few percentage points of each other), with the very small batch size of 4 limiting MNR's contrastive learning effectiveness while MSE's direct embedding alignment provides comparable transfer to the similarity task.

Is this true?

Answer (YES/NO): NO